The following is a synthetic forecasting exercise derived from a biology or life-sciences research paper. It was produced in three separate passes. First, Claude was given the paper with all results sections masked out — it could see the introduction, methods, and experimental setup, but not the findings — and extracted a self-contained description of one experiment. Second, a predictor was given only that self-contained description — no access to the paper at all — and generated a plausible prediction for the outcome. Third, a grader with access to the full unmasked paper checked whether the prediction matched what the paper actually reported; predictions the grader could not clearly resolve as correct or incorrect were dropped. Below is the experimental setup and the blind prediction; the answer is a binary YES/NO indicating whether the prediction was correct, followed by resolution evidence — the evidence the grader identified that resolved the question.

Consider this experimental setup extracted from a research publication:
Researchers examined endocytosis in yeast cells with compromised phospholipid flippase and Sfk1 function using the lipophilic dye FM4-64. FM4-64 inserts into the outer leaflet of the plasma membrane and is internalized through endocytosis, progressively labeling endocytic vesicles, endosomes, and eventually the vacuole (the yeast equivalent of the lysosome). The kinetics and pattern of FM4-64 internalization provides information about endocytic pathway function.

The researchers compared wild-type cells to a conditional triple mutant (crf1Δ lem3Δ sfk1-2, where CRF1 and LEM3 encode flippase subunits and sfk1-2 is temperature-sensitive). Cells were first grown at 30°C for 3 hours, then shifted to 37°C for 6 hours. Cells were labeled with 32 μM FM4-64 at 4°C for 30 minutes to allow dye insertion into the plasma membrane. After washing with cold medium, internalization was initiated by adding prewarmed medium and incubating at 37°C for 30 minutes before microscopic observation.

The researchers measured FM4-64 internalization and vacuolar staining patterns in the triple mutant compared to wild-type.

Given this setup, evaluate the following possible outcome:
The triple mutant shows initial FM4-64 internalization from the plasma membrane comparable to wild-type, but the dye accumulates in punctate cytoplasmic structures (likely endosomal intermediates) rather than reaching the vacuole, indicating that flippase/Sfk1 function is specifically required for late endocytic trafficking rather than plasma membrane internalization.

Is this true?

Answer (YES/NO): NO